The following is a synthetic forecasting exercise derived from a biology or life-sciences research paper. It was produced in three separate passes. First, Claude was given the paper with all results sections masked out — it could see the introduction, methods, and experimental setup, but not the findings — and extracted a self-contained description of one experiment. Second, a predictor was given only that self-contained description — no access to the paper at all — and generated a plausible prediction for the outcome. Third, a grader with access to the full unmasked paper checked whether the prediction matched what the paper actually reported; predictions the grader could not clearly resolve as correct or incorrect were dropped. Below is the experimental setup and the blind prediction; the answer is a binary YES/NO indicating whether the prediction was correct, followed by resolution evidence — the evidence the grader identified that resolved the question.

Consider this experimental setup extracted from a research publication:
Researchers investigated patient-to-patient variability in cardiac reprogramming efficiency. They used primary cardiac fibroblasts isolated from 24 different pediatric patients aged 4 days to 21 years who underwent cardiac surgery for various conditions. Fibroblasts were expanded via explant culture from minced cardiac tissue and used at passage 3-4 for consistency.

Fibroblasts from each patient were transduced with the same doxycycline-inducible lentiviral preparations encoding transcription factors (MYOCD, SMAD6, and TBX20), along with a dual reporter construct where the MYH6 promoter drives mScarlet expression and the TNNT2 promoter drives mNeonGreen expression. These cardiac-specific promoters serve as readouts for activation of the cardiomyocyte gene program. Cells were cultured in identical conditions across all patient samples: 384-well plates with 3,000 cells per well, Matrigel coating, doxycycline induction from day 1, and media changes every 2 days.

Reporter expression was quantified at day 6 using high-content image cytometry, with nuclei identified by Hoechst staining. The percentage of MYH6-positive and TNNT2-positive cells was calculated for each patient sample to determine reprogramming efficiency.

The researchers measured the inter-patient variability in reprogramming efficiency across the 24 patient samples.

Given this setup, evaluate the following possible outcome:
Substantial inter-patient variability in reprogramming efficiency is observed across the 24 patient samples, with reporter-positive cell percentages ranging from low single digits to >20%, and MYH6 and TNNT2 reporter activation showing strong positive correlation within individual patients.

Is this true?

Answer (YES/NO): NO